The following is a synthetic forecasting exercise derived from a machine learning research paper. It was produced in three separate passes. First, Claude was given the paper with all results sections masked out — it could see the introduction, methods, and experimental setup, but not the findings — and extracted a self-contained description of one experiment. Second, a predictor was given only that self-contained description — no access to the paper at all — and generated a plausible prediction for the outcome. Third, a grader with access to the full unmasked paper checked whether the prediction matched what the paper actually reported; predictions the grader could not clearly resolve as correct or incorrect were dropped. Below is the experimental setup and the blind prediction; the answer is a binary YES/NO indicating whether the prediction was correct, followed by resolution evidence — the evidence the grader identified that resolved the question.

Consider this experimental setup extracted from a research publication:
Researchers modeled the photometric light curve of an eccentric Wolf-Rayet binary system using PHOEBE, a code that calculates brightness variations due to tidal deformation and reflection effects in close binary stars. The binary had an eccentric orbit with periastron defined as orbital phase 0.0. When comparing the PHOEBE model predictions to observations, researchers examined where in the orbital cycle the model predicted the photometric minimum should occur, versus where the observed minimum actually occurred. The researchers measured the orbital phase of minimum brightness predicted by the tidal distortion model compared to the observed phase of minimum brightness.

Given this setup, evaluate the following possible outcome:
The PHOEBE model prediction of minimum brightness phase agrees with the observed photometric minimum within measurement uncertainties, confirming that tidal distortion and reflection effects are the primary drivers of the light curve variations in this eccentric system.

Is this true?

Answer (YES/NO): NO